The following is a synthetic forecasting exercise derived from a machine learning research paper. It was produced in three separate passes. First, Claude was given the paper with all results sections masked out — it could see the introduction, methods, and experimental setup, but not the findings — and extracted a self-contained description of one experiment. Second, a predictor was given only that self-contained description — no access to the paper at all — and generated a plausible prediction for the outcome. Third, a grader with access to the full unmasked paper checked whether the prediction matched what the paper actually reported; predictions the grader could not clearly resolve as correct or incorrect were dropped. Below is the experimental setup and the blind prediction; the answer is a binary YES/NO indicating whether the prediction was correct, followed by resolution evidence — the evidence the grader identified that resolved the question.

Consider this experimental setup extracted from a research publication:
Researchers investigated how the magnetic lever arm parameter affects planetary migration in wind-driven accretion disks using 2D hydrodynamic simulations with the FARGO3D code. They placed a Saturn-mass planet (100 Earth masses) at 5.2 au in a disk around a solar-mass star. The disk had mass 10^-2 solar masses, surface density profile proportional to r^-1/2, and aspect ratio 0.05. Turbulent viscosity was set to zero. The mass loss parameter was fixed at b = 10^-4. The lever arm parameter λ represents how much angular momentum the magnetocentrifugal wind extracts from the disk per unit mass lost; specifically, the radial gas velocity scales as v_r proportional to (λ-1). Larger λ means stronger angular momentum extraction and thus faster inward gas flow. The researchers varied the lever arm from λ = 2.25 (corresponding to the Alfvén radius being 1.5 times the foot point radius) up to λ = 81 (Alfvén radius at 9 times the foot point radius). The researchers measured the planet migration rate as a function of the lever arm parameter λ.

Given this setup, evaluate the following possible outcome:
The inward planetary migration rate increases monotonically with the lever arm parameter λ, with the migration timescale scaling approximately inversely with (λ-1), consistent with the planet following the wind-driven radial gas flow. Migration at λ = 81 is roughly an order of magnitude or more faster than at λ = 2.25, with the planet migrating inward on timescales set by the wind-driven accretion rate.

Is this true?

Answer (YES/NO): NO